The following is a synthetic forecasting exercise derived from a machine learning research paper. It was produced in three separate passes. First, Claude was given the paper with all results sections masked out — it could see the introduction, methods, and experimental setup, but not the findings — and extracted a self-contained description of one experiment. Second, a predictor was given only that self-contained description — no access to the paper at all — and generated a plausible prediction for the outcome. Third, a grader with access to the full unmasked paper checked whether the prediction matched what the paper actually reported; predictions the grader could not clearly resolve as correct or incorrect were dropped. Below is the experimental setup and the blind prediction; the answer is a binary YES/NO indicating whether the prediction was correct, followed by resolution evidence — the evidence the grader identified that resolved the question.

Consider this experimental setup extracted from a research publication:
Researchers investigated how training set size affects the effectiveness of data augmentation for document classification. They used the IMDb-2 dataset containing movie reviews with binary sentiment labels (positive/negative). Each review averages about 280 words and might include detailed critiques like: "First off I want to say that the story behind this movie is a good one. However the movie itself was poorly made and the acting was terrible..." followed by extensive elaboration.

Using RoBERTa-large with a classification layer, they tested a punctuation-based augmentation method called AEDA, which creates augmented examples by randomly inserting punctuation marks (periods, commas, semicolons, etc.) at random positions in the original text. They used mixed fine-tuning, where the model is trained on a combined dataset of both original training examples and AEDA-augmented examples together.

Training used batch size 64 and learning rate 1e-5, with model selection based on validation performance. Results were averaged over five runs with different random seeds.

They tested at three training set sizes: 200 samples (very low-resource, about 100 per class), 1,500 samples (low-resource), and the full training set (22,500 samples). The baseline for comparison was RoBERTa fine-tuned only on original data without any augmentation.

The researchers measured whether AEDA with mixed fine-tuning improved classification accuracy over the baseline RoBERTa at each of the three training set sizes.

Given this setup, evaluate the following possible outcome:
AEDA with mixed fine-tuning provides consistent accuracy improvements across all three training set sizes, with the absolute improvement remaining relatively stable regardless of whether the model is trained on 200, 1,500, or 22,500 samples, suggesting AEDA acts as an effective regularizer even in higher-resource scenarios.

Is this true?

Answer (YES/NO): NO